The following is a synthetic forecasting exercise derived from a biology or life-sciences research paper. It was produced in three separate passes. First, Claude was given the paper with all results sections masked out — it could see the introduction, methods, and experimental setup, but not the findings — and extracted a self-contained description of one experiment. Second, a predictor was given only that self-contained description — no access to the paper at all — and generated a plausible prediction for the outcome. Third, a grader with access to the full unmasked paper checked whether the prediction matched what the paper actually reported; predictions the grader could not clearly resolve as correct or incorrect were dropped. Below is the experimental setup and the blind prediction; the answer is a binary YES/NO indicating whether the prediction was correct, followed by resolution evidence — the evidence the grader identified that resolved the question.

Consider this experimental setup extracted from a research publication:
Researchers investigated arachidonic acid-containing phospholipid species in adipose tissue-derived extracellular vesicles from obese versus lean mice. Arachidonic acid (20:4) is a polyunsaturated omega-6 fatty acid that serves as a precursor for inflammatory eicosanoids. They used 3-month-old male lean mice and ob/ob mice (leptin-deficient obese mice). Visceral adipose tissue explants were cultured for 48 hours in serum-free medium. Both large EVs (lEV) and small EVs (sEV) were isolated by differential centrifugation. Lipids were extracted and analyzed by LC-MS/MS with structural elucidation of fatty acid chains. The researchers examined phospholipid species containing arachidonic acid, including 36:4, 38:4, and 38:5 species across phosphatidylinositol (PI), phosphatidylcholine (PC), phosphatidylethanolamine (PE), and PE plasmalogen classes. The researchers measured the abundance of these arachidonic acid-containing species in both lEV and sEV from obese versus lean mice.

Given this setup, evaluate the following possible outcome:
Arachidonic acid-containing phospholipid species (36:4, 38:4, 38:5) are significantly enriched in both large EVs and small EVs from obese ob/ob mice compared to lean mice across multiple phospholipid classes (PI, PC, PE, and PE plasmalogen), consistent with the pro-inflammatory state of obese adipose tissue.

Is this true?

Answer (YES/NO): YES